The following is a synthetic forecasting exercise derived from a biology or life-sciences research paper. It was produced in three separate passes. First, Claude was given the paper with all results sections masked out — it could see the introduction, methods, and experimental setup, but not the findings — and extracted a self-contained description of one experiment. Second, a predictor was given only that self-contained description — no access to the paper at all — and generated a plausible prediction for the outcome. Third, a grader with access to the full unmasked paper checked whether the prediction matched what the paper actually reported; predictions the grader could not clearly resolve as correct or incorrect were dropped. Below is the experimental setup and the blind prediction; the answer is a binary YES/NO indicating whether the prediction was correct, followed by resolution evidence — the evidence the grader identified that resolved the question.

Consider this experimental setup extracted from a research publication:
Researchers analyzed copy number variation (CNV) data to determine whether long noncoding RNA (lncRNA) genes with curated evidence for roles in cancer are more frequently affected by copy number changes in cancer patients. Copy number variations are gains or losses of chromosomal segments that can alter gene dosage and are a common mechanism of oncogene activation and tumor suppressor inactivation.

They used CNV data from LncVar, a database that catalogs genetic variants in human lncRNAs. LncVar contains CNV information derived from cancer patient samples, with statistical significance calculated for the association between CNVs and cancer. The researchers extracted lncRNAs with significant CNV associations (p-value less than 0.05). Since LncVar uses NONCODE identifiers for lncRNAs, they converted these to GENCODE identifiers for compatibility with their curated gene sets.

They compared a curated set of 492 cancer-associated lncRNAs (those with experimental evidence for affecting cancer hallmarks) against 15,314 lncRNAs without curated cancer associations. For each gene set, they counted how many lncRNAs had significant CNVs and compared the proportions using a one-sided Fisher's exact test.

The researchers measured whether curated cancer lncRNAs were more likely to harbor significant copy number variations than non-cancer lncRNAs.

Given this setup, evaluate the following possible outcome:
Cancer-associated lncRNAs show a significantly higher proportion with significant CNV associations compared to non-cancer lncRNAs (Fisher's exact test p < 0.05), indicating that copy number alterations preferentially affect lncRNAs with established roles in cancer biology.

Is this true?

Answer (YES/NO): YES